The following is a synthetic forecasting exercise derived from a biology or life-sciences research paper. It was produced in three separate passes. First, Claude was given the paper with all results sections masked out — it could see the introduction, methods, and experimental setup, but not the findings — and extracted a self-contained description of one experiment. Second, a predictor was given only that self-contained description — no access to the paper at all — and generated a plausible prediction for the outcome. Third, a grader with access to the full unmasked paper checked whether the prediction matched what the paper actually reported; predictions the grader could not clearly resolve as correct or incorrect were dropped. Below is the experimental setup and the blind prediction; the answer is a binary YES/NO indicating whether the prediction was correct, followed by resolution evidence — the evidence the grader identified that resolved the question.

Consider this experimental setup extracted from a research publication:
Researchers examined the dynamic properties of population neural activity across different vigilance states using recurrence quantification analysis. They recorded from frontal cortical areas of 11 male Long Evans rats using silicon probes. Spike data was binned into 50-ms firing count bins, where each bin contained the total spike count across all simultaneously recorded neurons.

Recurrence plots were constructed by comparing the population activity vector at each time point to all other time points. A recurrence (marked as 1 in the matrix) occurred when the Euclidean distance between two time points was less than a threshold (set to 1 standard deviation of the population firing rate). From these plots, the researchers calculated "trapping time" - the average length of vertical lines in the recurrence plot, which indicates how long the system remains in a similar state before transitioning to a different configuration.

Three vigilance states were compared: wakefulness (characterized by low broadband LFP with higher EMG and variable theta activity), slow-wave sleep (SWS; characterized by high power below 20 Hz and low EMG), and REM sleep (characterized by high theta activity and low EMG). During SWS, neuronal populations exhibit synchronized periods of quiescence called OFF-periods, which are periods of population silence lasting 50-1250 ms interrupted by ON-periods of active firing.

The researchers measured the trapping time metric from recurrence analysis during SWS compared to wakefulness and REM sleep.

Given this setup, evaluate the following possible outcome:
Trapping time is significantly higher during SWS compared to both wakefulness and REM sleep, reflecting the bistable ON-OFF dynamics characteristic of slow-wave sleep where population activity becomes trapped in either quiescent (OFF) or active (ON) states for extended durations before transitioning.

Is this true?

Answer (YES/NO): YES